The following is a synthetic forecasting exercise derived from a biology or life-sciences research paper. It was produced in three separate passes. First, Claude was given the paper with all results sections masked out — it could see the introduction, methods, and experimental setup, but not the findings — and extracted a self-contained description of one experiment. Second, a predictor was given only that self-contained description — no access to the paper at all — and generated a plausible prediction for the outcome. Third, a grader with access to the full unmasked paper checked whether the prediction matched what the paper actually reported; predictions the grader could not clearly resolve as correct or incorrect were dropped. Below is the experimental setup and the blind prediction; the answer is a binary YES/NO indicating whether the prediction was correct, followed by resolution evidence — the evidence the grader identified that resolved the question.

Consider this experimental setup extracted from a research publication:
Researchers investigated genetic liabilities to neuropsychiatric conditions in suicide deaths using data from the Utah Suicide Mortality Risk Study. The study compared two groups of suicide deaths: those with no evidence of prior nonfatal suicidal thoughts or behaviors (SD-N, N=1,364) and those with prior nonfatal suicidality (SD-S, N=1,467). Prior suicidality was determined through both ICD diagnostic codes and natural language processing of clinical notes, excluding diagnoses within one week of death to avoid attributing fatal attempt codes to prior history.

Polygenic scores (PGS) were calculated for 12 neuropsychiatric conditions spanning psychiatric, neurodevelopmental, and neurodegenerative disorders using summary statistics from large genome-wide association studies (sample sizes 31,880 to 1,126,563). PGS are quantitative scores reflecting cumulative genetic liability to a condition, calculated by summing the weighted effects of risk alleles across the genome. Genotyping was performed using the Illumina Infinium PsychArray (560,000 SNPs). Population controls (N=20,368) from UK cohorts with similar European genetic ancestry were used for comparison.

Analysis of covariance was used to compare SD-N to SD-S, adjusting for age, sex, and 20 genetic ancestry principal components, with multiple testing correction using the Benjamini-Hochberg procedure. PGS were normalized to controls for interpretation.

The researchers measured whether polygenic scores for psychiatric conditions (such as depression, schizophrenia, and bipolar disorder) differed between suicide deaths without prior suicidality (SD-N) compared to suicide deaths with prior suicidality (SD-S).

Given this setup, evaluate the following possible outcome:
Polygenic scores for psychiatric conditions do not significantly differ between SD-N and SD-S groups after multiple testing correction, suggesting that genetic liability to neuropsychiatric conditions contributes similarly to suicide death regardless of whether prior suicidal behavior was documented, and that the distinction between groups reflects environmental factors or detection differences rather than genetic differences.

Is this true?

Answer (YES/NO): NO